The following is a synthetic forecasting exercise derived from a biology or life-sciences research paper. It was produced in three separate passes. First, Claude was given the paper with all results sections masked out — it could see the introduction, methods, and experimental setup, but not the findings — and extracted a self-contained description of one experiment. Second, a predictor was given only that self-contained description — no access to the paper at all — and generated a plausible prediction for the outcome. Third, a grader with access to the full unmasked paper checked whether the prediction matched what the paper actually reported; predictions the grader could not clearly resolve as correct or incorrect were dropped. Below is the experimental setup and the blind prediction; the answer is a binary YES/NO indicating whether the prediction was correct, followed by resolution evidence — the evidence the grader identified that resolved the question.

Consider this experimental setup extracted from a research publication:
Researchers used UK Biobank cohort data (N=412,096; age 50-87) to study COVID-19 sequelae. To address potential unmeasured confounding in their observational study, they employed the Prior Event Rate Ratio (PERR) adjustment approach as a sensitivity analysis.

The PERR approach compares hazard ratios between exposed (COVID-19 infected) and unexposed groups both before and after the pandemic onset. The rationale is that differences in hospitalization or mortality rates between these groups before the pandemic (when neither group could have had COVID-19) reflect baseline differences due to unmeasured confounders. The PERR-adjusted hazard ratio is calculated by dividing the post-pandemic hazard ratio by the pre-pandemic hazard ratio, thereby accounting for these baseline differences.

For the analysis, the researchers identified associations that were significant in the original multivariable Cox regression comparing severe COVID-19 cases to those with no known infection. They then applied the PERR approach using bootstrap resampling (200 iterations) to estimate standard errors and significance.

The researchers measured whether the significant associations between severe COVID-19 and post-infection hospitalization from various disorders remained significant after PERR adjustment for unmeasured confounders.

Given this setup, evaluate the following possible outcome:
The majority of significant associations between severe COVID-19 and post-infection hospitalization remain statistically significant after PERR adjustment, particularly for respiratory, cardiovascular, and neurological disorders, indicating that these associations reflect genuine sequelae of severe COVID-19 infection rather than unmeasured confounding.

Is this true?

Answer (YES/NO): YES